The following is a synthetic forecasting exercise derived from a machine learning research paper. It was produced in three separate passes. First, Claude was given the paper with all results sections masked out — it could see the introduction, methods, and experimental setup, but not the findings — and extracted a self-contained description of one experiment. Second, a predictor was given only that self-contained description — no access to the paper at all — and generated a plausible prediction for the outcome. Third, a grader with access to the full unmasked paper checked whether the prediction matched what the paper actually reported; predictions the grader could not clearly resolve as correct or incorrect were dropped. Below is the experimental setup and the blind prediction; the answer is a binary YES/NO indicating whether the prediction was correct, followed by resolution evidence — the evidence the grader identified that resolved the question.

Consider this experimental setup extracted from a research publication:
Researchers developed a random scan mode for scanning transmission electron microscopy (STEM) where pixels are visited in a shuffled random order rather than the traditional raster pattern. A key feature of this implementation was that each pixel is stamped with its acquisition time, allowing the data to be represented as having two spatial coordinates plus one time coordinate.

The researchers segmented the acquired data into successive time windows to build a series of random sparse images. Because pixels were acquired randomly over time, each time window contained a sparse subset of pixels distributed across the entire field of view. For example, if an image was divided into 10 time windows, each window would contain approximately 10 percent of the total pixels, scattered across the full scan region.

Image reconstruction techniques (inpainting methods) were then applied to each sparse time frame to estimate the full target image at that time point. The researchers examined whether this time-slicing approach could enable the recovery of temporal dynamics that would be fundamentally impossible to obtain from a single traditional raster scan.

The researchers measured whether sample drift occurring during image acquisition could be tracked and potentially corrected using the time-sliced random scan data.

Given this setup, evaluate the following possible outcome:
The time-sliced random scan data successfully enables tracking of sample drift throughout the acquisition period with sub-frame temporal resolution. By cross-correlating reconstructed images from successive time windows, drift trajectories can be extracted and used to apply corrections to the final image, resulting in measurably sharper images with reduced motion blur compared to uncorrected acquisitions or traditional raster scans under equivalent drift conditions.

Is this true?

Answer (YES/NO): YES